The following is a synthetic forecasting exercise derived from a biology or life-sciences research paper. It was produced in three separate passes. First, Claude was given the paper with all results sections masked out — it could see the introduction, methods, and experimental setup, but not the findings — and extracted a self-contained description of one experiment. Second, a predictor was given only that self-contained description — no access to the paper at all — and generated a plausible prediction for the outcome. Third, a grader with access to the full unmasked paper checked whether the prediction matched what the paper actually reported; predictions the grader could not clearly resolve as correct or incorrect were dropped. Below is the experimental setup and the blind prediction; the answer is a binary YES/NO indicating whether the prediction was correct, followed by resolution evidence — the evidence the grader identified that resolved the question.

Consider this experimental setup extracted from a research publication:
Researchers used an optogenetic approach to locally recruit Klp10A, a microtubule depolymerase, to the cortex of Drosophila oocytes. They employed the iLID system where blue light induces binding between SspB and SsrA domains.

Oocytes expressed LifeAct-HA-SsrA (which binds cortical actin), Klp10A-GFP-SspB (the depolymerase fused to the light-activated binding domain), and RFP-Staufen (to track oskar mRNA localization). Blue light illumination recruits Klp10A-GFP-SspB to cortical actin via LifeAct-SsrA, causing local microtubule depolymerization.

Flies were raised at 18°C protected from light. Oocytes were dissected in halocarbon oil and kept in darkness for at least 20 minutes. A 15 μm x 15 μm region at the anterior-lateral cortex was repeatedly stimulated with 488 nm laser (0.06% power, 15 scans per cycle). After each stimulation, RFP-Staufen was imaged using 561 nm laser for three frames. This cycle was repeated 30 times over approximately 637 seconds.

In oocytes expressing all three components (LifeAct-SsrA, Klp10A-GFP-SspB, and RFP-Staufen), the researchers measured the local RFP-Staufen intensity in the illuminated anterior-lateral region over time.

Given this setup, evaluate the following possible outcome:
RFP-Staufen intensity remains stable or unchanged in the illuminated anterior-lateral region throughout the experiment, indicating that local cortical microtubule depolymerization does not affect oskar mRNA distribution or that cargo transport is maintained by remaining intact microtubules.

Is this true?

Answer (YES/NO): NO